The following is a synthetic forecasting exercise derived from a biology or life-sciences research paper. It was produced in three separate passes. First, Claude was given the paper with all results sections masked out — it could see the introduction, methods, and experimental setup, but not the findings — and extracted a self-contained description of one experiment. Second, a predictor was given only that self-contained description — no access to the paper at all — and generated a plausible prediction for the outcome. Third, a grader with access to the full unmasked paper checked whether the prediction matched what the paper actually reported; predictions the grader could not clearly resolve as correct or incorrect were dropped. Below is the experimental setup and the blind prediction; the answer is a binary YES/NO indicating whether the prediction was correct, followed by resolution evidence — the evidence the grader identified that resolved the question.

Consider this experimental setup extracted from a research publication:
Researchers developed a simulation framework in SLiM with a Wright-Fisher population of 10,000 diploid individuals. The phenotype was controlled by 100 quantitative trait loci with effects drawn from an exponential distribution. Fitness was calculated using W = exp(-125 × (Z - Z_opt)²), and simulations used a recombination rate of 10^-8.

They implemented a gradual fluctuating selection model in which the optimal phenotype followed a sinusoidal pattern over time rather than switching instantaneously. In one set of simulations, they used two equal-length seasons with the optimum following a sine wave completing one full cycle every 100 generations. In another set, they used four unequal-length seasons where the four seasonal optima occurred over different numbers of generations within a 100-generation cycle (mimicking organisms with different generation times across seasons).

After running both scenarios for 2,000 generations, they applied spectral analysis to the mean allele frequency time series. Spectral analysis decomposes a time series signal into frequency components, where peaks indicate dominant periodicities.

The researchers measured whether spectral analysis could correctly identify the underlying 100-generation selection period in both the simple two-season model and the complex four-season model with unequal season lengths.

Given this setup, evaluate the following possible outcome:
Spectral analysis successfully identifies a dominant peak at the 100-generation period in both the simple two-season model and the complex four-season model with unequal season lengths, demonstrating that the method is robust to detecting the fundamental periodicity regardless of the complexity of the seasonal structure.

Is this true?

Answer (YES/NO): NO